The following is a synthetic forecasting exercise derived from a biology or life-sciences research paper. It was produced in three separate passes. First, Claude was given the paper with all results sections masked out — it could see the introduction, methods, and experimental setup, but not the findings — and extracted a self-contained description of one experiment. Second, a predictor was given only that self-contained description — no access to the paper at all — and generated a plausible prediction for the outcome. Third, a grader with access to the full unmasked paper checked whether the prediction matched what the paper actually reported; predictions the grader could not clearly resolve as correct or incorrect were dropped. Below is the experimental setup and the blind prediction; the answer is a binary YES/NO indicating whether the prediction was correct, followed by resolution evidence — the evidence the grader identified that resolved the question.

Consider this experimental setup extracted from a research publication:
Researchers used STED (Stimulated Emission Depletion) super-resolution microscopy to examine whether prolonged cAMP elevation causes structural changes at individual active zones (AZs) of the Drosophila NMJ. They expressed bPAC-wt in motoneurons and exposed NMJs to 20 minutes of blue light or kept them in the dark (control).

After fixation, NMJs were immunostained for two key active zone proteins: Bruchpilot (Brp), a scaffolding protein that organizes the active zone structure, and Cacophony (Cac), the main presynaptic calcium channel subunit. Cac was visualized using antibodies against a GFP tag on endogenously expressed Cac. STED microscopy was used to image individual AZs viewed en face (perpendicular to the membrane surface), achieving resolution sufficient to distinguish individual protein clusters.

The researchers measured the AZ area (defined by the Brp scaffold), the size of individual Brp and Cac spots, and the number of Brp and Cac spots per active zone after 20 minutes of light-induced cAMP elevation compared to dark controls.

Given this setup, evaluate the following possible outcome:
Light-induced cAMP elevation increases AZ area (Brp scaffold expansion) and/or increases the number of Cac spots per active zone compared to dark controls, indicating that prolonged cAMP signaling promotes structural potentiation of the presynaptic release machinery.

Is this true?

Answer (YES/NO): NO